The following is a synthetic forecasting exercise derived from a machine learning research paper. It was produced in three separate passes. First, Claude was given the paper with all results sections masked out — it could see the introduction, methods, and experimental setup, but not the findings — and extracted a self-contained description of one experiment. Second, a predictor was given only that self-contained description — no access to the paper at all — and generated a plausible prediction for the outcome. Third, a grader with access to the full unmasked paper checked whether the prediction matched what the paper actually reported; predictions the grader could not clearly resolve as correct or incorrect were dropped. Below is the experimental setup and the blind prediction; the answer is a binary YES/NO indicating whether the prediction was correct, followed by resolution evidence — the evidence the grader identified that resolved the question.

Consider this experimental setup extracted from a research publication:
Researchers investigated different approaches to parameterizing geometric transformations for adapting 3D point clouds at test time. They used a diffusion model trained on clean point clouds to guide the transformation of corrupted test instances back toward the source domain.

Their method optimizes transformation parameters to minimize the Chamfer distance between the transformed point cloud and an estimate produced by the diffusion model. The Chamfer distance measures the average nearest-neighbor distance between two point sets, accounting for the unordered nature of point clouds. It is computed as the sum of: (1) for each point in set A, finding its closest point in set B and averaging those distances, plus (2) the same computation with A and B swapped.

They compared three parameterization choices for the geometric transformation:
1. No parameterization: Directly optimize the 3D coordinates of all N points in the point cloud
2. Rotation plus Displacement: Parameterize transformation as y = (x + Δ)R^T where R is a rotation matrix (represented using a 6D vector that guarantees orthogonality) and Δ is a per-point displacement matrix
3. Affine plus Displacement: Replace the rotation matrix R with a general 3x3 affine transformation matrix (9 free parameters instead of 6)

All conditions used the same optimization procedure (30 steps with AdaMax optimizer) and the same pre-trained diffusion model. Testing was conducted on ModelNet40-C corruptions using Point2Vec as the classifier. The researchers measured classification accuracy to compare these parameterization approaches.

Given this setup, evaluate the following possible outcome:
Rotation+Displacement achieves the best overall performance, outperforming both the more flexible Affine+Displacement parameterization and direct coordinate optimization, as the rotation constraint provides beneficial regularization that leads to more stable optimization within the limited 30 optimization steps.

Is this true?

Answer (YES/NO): YES